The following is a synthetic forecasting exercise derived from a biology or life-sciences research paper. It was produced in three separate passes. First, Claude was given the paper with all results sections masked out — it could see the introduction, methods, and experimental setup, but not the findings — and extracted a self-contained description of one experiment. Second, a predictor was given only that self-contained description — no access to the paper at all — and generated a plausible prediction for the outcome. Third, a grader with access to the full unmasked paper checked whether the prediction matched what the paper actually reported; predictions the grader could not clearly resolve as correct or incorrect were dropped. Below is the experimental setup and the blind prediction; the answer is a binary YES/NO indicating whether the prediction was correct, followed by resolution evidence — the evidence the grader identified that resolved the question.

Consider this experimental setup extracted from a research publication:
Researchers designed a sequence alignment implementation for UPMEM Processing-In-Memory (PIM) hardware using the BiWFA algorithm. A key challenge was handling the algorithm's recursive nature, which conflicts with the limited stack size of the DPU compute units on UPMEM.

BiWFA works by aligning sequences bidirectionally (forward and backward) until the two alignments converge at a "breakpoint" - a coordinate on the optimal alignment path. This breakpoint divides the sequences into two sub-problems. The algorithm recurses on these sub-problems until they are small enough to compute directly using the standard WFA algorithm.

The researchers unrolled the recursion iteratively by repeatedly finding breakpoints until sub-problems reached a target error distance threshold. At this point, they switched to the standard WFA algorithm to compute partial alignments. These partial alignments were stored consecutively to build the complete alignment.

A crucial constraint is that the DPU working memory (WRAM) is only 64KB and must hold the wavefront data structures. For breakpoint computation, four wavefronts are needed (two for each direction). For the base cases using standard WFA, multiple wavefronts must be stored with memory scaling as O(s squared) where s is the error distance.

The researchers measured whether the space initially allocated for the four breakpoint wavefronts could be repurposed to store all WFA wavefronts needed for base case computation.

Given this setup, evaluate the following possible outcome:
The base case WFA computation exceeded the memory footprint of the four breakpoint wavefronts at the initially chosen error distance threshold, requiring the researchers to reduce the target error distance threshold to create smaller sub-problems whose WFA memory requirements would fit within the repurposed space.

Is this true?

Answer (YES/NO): NO